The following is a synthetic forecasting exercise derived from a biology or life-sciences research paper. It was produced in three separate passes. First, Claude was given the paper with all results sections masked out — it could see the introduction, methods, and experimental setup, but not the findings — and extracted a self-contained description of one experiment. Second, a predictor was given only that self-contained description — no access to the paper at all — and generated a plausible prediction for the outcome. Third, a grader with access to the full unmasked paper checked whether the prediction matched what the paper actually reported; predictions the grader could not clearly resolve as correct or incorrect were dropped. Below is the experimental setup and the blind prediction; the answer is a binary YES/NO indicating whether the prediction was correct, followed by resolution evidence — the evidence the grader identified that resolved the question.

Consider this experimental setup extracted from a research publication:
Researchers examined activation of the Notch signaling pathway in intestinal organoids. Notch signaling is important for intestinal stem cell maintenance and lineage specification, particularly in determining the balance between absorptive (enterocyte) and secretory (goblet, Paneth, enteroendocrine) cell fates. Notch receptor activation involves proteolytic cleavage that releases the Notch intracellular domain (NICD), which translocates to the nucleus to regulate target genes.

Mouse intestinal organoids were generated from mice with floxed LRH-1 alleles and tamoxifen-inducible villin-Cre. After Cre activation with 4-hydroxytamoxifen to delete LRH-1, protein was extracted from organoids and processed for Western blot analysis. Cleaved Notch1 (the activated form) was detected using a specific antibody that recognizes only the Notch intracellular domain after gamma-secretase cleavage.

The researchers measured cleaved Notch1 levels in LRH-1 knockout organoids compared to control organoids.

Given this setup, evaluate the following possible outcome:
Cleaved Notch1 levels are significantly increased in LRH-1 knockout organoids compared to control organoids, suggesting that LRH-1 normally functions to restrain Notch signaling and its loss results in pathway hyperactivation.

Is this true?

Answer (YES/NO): NO